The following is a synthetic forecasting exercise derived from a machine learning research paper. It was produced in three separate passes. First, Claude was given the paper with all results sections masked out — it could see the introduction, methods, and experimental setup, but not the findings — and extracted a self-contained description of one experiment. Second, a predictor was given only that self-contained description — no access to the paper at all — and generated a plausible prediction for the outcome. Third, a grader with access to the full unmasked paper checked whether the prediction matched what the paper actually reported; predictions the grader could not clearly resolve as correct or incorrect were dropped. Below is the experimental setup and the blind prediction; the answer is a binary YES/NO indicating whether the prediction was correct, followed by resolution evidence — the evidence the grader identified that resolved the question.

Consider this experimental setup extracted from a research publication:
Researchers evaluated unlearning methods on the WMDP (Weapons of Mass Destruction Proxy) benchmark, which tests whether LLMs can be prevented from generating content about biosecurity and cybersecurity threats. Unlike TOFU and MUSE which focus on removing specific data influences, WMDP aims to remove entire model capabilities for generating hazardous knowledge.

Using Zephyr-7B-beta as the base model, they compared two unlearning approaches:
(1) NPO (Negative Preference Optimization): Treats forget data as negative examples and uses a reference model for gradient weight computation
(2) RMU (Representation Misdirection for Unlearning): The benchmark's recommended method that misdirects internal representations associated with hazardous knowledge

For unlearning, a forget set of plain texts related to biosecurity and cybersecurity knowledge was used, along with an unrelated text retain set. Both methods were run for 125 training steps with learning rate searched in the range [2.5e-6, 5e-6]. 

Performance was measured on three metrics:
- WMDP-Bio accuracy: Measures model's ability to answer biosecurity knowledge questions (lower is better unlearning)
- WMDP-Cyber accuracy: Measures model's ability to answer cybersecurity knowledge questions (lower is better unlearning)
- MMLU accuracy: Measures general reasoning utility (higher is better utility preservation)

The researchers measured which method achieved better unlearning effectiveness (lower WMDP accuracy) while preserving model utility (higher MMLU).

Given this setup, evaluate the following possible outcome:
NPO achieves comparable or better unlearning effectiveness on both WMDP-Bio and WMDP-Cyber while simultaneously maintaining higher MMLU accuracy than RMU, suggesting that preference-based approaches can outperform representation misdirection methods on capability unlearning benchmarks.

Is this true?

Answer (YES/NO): NO